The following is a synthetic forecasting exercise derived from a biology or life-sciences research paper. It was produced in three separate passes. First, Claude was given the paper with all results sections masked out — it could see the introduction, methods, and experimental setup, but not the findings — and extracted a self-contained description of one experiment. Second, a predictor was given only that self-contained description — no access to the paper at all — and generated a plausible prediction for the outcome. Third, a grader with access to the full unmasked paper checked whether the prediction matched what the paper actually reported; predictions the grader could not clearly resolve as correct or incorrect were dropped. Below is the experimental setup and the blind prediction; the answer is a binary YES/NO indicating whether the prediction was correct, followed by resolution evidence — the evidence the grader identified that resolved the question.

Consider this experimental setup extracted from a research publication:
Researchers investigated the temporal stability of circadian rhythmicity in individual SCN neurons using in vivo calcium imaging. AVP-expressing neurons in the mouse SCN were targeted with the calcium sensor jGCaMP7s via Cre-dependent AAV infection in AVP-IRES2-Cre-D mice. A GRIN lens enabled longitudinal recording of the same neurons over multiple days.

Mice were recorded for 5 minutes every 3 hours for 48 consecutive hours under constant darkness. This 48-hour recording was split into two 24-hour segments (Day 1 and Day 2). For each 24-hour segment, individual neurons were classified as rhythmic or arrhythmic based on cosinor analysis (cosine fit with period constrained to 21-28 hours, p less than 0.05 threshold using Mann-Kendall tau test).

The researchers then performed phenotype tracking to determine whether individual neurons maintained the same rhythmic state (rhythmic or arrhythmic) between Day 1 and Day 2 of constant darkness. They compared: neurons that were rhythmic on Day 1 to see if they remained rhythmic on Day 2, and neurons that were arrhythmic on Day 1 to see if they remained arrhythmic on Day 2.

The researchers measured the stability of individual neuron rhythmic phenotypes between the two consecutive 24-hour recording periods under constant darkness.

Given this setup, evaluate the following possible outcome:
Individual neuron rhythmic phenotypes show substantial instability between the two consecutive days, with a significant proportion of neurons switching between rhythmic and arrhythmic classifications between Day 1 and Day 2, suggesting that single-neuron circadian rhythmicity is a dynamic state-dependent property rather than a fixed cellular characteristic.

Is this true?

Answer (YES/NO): YES